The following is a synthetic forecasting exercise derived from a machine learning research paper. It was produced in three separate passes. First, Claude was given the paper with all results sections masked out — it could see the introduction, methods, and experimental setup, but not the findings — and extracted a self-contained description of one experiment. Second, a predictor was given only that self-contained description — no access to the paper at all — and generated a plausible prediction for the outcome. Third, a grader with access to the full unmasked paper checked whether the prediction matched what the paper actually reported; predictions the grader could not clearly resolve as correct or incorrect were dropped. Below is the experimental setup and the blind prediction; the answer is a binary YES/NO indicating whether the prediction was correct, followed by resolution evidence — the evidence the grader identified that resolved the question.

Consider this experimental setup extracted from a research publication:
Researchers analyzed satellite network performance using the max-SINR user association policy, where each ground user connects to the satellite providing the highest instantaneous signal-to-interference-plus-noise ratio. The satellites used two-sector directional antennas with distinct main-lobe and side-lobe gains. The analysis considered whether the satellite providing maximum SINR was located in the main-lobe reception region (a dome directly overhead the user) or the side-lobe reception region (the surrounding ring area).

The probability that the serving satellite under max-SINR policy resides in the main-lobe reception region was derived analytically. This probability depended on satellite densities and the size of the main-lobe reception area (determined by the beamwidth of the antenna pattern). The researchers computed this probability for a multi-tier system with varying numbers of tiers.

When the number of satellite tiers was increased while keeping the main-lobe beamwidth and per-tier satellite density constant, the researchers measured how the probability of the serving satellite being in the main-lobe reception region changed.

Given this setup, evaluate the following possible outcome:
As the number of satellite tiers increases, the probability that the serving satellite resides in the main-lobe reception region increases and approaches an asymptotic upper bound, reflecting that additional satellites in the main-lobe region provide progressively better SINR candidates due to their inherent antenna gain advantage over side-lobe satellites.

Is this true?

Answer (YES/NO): YES